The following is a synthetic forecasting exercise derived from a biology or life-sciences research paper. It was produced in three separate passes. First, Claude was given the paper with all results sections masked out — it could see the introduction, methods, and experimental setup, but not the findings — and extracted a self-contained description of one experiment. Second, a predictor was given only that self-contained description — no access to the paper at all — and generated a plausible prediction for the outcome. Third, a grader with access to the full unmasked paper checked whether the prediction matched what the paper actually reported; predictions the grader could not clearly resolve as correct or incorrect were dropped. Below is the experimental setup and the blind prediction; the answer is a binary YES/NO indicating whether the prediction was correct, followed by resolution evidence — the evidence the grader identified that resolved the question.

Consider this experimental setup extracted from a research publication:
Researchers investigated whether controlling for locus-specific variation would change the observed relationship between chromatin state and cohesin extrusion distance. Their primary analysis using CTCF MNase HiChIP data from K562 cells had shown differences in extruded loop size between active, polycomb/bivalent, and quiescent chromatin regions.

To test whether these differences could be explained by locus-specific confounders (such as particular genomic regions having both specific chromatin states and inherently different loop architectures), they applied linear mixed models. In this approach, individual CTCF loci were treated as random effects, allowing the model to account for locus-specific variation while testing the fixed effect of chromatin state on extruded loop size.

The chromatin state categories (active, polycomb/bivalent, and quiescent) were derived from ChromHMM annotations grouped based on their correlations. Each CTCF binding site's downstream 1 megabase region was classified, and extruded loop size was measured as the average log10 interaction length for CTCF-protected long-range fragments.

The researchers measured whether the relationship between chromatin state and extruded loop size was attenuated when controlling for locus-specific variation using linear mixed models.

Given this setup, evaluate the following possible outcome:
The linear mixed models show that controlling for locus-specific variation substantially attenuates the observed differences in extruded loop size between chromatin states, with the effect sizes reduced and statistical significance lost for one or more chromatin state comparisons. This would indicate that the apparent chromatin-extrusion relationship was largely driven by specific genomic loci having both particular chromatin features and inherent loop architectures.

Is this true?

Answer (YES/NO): NO